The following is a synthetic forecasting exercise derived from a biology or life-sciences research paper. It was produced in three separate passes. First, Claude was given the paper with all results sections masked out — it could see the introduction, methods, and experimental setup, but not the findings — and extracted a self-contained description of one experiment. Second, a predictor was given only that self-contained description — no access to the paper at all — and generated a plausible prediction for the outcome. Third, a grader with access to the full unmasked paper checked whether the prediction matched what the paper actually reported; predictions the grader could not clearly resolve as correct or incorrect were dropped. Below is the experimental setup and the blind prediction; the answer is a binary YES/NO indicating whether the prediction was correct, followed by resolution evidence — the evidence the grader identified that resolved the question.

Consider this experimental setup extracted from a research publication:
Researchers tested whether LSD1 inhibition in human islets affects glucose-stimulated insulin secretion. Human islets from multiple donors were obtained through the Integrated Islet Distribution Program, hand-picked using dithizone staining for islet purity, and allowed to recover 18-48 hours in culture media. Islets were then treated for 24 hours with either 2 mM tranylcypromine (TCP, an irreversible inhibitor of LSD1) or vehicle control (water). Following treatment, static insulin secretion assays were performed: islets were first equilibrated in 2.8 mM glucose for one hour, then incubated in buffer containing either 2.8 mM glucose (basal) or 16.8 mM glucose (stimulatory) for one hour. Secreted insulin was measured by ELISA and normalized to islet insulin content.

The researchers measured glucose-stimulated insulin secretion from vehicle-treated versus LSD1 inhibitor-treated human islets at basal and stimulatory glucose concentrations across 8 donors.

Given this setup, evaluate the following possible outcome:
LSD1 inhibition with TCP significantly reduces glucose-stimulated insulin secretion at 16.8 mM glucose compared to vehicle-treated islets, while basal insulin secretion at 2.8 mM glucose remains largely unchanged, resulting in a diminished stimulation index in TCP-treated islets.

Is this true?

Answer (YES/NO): NO